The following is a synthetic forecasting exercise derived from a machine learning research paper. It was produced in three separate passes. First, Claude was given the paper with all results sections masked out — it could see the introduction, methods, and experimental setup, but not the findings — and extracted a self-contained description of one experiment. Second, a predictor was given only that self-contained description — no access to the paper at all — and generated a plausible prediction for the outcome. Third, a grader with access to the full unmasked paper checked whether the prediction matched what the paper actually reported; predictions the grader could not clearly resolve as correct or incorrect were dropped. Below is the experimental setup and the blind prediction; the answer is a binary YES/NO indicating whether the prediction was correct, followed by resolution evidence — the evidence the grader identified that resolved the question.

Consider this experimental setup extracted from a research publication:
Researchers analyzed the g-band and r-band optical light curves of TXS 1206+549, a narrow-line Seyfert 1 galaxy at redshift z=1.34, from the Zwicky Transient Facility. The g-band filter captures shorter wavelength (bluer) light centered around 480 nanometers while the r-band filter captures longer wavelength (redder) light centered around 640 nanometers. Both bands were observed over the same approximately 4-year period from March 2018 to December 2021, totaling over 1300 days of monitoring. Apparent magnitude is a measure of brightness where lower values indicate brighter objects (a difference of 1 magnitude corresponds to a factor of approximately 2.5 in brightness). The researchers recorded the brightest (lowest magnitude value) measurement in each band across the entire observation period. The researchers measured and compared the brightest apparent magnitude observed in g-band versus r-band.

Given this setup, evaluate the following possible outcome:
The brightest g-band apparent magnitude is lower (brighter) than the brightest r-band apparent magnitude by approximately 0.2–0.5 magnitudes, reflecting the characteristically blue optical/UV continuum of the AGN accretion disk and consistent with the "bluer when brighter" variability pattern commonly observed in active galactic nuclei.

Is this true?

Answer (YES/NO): NO